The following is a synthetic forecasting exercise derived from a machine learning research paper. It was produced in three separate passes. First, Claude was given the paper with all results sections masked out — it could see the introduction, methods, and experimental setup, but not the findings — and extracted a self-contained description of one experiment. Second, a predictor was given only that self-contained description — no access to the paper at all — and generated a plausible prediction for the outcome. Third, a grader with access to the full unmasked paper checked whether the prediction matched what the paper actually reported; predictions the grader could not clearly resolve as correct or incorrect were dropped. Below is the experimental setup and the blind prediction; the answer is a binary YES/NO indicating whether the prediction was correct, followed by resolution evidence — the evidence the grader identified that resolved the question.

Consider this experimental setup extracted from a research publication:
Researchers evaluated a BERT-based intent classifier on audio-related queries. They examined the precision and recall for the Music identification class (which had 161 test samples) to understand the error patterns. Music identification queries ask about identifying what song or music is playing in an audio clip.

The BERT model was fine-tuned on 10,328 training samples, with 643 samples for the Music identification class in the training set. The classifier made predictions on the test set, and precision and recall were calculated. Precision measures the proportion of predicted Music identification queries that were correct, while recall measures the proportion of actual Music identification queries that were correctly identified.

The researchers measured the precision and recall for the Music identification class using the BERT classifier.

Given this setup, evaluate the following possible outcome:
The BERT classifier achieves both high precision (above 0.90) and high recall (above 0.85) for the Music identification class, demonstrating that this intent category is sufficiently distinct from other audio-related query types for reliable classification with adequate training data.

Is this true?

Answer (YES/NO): YES